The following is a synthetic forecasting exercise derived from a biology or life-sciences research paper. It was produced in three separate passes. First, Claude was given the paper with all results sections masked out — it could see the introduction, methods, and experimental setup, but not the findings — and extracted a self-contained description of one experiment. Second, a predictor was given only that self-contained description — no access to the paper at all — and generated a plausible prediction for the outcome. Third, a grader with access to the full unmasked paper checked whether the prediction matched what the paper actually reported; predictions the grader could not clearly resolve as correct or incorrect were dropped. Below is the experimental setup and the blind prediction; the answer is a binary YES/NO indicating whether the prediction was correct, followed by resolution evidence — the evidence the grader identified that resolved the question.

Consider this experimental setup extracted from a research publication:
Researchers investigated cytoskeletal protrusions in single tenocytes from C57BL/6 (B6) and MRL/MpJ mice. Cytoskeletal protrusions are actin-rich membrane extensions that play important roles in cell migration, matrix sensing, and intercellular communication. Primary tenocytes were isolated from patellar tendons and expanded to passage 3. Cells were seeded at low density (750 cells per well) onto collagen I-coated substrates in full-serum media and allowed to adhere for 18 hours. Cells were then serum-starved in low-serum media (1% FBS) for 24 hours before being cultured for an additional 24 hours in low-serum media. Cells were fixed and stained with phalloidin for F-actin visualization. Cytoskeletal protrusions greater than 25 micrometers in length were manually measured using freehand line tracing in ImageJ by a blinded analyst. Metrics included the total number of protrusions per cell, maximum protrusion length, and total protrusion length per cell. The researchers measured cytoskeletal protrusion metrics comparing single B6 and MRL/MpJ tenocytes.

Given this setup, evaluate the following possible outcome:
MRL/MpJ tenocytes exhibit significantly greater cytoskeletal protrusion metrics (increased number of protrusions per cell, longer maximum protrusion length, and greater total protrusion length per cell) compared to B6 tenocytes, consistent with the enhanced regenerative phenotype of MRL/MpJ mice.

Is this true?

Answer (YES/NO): NO